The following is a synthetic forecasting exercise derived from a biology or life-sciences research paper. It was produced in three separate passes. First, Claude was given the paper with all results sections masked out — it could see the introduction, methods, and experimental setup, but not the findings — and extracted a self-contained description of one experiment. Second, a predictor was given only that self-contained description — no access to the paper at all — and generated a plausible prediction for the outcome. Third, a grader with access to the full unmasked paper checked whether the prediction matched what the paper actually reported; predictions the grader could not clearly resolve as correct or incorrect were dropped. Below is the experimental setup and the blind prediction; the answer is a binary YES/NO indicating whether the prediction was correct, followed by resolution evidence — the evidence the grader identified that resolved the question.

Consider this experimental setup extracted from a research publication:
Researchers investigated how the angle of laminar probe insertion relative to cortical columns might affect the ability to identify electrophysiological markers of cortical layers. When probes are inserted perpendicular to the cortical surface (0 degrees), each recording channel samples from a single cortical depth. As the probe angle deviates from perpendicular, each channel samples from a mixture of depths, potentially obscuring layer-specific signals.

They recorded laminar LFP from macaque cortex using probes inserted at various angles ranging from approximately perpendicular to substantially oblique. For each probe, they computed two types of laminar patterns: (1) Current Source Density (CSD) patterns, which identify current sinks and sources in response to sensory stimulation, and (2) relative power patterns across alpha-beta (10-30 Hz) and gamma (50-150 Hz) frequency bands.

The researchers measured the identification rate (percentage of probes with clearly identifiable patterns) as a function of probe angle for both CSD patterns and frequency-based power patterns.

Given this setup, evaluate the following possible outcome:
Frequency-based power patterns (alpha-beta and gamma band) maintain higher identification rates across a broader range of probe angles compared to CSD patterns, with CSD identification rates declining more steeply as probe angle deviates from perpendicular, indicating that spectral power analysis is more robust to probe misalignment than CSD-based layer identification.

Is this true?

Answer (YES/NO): YES